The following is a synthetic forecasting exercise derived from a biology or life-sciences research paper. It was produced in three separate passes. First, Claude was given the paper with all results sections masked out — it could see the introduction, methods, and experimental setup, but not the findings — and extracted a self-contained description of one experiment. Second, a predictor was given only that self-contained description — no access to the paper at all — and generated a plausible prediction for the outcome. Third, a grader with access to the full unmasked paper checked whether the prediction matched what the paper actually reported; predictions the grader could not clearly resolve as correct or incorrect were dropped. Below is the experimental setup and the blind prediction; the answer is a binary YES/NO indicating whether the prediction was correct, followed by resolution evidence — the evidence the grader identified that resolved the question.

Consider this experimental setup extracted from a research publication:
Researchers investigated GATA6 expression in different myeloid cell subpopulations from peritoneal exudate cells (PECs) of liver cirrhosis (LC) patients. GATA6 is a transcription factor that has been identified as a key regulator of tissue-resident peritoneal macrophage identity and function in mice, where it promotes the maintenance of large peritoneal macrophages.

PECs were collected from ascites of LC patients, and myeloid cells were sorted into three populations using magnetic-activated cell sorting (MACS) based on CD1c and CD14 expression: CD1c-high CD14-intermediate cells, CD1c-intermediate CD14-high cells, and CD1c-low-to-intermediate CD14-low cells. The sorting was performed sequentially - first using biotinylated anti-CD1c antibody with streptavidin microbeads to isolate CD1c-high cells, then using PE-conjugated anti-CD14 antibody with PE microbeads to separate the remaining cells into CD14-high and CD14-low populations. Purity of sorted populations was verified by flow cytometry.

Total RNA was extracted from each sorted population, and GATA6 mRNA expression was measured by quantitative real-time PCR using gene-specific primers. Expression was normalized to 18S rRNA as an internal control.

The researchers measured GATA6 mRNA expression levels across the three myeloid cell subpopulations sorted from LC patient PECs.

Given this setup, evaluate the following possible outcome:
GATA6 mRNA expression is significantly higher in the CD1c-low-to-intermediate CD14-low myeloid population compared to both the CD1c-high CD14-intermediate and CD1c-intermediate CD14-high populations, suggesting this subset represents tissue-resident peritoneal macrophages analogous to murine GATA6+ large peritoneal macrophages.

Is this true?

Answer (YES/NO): YES